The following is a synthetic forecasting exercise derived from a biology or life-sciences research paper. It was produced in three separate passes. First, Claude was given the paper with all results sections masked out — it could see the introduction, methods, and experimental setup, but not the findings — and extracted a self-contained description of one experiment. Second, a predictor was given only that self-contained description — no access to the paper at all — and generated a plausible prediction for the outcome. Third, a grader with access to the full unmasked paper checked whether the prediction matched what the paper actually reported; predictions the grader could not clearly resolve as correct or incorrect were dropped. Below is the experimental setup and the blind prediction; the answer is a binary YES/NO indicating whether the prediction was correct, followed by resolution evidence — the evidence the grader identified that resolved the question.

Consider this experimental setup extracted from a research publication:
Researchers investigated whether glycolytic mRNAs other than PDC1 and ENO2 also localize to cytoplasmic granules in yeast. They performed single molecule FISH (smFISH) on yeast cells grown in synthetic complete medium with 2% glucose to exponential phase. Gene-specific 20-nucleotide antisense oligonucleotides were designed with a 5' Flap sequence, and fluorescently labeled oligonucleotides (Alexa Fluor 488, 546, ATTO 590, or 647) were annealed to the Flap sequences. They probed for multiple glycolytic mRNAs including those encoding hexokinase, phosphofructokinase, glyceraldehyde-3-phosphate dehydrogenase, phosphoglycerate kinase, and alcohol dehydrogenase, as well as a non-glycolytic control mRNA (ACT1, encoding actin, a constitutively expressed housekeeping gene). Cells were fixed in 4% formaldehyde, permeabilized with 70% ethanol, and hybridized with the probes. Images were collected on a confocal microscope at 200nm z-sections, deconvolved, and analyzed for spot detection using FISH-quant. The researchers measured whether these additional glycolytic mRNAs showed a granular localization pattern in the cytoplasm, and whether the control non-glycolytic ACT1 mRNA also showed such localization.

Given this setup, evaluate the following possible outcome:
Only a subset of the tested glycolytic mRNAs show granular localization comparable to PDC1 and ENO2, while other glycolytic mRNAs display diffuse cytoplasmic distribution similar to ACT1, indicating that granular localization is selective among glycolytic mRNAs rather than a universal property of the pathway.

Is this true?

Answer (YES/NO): NO